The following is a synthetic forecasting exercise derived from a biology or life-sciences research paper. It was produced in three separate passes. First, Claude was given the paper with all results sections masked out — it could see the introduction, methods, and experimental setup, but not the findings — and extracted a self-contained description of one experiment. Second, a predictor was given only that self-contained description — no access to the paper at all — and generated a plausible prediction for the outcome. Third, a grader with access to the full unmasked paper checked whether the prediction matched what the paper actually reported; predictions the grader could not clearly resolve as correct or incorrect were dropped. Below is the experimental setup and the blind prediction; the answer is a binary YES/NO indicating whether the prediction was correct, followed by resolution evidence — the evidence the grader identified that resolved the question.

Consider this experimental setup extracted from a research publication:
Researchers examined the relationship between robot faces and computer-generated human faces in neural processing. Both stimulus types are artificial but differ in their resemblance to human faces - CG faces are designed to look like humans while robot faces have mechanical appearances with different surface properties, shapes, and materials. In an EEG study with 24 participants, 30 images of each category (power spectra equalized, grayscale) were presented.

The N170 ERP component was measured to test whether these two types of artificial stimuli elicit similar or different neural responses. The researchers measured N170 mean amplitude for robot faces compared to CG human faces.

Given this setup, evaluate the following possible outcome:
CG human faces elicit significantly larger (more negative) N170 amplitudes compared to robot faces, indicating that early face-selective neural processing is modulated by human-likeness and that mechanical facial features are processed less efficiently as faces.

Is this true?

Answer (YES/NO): YES